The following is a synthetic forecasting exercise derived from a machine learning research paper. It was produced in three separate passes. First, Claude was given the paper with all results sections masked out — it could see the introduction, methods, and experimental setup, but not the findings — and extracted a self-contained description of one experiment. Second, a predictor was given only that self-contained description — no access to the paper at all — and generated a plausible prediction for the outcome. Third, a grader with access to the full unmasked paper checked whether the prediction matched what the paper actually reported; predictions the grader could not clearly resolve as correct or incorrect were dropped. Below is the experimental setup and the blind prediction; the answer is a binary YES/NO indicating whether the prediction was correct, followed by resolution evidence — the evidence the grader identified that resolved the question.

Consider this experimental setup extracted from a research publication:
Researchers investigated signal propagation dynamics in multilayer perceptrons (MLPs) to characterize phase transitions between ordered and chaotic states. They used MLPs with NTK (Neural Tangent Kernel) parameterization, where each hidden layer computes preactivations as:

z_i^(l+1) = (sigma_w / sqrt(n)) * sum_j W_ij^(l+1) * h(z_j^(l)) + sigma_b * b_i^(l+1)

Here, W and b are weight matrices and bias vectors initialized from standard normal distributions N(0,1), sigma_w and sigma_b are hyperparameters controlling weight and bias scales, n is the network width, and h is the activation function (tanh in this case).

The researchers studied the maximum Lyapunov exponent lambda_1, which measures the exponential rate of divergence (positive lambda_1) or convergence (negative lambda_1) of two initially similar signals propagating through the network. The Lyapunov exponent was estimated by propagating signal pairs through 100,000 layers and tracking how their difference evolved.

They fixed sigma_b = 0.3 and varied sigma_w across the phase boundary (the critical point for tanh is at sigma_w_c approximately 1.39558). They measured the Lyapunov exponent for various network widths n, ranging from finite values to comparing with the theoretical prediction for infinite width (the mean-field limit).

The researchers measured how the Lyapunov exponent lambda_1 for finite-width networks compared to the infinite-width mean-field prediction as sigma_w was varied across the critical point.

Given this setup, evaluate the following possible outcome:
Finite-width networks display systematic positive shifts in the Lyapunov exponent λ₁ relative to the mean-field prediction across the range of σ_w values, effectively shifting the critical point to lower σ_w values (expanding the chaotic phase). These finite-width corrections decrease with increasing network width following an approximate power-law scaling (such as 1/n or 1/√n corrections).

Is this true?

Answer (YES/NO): NO